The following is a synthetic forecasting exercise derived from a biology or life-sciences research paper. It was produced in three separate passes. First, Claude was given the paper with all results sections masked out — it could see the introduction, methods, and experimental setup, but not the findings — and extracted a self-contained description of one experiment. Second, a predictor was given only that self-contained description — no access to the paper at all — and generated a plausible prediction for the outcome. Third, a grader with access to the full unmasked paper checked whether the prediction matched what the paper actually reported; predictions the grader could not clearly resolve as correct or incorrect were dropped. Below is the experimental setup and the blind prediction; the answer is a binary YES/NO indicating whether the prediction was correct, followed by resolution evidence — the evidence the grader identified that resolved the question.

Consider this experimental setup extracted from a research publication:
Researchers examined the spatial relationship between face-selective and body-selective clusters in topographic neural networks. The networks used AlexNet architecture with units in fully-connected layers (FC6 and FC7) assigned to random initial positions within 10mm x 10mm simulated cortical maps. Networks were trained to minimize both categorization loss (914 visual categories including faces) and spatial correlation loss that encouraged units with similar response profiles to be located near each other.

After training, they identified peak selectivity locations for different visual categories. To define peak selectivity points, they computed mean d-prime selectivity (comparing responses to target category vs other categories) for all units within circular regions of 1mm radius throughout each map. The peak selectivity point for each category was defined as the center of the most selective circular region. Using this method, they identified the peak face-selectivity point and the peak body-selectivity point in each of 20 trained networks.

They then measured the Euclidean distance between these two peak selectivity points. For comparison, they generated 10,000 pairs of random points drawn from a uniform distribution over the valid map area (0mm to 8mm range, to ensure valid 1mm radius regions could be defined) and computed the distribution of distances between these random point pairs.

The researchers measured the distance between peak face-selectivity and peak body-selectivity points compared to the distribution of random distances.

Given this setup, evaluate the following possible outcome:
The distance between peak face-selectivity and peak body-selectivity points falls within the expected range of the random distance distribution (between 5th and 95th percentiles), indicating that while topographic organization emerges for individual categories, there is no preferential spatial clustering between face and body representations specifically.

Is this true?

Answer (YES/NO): NO